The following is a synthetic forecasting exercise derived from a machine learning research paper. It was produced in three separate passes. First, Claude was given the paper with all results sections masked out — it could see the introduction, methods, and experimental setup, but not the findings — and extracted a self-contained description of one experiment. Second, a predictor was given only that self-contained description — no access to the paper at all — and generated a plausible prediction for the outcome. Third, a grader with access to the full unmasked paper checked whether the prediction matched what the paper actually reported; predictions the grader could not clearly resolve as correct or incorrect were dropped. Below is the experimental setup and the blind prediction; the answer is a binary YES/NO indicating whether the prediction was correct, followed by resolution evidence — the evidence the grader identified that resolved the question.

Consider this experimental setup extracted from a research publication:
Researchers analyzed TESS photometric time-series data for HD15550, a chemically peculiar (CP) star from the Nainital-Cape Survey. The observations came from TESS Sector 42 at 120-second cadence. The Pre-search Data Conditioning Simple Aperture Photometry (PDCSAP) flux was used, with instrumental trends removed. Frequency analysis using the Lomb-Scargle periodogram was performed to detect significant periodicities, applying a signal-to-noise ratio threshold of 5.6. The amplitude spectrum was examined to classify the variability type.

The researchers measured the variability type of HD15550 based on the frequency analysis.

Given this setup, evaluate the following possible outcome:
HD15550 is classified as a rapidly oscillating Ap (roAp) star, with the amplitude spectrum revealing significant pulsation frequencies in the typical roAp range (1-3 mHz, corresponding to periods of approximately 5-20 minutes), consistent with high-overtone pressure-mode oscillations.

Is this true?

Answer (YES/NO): NO